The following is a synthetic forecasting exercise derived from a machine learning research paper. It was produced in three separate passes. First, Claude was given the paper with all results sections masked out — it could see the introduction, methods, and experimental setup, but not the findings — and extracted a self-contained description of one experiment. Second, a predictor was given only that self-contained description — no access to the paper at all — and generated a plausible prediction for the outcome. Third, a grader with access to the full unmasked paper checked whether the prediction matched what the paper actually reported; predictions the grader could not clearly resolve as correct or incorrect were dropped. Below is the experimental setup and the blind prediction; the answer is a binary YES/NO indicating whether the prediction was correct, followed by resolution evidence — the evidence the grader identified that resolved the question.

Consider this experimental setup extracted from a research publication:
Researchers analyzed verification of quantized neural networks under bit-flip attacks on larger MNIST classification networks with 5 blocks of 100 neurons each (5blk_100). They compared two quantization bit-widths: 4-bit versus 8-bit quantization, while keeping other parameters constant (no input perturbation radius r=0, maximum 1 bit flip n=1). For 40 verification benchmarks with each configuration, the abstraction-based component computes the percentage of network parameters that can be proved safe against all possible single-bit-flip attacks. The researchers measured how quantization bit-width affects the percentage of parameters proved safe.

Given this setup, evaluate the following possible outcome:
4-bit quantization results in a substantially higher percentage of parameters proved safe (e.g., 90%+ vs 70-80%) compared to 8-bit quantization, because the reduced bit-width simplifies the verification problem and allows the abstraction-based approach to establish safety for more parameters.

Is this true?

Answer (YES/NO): NO